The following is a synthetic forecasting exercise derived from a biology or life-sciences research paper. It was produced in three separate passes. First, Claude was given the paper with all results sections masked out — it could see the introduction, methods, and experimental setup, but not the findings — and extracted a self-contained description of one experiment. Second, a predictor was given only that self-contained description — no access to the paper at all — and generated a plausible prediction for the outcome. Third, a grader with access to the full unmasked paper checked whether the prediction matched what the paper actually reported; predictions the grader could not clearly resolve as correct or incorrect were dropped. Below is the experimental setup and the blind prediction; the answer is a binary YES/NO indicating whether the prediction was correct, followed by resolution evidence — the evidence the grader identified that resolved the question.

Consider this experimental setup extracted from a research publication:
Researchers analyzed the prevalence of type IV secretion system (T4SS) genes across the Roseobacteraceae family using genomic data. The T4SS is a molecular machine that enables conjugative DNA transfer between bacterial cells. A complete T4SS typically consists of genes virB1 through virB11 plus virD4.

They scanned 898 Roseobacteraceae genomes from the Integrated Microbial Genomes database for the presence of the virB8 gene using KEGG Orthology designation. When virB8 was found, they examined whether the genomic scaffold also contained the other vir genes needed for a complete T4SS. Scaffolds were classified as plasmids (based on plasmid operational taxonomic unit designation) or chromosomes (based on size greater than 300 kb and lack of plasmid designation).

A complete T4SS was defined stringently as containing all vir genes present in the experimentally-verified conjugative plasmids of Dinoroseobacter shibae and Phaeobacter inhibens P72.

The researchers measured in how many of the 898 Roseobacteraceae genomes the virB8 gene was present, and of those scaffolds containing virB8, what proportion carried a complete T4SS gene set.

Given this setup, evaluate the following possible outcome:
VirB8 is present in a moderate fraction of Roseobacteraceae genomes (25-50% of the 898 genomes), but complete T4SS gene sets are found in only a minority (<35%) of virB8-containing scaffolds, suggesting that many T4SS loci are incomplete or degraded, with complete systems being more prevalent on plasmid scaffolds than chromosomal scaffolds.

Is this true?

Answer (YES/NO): NO